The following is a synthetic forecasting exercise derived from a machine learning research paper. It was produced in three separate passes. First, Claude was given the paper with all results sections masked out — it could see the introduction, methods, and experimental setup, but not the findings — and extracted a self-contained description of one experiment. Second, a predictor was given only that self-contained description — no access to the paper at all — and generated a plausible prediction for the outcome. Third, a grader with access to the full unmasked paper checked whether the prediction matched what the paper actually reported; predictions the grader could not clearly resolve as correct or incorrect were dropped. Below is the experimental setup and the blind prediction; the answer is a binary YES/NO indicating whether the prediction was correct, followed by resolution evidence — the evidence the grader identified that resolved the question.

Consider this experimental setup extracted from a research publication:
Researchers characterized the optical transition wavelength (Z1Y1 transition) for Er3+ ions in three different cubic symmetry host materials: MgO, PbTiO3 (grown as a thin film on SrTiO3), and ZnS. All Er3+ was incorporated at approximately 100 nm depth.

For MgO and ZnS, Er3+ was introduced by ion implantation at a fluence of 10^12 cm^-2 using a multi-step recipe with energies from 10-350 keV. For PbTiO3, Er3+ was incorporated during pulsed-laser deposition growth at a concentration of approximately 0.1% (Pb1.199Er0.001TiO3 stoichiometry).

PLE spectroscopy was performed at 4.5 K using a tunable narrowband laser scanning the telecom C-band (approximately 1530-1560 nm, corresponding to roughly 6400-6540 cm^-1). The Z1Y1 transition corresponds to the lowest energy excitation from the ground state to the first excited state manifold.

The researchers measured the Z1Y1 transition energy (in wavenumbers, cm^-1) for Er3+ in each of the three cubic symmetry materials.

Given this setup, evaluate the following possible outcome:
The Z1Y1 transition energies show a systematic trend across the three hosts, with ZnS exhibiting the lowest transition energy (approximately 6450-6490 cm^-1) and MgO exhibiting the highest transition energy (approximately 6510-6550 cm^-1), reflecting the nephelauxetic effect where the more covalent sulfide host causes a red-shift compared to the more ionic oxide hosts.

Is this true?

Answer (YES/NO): NO